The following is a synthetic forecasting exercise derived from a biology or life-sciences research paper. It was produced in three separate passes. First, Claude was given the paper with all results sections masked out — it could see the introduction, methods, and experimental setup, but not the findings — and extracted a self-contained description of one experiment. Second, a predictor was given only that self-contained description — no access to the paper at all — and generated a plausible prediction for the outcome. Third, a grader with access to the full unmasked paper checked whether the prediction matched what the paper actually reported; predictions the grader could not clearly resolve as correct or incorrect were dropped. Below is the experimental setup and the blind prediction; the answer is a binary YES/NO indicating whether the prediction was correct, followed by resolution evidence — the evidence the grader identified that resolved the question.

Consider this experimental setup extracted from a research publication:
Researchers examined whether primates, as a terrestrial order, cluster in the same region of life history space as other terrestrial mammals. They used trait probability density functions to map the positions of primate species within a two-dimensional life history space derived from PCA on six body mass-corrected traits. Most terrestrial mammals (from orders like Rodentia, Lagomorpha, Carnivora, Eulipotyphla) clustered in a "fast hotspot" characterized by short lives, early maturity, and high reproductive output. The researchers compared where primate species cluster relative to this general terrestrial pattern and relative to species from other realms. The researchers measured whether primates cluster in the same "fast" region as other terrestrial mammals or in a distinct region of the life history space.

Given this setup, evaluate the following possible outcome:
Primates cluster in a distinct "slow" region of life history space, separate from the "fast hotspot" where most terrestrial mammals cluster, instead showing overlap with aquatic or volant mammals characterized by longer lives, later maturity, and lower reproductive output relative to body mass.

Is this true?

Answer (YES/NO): YES